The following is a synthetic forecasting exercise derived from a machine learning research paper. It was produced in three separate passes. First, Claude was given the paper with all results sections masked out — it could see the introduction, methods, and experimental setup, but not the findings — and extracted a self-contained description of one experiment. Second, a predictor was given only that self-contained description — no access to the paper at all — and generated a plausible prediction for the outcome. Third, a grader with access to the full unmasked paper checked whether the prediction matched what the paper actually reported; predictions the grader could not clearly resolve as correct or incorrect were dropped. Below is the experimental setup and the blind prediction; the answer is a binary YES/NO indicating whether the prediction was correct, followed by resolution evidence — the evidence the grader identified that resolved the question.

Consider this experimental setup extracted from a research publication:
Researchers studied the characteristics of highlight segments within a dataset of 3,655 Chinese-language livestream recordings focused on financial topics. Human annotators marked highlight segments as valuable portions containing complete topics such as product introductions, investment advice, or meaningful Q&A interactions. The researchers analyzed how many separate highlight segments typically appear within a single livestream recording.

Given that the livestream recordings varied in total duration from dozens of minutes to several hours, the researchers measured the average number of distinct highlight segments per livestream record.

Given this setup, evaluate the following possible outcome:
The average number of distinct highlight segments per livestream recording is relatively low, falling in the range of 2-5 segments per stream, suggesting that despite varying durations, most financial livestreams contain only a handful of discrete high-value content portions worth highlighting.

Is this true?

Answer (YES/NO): NO